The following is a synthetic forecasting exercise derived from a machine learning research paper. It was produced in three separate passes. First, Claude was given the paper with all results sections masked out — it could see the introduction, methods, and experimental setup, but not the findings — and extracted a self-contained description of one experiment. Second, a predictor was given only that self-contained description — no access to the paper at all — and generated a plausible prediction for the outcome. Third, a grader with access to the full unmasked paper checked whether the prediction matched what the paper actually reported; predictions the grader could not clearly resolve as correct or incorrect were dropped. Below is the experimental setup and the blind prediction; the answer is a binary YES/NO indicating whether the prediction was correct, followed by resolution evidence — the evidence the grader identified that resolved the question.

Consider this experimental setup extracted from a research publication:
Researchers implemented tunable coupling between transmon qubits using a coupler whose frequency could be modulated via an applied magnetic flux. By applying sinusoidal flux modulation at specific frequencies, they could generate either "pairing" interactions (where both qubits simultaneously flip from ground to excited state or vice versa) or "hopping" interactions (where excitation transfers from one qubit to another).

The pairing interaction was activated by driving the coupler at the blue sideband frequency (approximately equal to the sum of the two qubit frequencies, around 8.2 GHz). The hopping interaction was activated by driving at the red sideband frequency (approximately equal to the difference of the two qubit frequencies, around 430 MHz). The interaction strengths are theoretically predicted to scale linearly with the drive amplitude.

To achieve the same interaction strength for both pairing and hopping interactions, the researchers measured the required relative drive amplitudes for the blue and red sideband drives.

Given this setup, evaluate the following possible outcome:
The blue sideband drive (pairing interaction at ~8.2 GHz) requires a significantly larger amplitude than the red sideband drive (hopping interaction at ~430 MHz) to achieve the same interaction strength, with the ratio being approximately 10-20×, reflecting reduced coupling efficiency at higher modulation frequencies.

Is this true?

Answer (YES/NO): YES